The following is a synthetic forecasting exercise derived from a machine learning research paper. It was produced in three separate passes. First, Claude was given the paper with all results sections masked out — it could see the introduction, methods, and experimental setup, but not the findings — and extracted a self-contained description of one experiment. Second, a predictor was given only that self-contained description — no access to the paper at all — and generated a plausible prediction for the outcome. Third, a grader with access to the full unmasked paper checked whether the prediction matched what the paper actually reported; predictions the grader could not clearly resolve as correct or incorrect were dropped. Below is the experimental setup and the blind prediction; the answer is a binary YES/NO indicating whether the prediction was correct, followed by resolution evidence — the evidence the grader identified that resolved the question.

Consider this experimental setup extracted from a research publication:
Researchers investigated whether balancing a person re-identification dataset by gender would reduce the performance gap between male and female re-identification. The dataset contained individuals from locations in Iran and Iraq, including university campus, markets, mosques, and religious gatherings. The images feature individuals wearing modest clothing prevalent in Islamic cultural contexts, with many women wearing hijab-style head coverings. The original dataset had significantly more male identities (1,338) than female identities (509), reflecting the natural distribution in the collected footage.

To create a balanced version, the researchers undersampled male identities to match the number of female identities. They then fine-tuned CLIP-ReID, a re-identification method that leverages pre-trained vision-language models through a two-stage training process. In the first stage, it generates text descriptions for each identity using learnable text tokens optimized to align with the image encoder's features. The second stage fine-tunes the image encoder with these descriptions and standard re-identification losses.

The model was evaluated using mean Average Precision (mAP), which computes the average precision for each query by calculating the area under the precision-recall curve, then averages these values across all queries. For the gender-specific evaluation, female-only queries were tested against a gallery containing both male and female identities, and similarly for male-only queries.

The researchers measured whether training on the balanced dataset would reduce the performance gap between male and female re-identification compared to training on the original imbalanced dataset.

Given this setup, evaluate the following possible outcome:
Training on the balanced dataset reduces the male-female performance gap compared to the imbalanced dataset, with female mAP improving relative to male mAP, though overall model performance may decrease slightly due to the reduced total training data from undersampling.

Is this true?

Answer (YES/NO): NO